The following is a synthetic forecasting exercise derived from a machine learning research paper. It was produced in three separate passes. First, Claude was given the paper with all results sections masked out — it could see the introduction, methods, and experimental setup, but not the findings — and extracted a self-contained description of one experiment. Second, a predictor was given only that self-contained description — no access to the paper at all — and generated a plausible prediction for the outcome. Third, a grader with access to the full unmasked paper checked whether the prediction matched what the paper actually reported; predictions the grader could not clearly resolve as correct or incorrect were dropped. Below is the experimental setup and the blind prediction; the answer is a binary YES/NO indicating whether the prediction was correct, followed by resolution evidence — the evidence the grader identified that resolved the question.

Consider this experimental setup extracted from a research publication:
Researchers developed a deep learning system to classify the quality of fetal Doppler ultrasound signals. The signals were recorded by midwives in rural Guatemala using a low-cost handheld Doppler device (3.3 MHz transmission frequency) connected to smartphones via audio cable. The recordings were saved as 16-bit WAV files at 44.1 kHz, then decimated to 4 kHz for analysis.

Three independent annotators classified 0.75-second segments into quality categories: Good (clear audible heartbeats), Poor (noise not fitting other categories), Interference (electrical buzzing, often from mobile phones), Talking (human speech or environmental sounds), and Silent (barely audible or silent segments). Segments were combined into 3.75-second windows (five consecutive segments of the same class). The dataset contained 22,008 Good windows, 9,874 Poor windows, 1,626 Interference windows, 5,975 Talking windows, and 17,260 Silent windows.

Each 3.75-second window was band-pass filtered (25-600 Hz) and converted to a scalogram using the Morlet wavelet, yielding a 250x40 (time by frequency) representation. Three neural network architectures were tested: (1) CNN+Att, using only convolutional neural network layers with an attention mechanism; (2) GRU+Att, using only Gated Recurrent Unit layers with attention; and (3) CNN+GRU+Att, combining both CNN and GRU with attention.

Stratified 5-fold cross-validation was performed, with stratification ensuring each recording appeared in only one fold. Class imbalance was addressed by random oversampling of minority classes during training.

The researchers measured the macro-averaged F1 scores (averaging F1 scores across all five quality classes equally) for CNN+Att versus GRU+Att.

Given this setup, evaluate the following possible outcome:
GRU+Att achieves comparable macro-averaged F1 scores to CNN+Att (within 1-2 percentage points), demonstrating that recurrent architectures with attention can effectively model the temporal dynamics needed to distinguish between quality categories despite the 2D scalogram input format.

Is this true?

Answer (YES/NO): NO